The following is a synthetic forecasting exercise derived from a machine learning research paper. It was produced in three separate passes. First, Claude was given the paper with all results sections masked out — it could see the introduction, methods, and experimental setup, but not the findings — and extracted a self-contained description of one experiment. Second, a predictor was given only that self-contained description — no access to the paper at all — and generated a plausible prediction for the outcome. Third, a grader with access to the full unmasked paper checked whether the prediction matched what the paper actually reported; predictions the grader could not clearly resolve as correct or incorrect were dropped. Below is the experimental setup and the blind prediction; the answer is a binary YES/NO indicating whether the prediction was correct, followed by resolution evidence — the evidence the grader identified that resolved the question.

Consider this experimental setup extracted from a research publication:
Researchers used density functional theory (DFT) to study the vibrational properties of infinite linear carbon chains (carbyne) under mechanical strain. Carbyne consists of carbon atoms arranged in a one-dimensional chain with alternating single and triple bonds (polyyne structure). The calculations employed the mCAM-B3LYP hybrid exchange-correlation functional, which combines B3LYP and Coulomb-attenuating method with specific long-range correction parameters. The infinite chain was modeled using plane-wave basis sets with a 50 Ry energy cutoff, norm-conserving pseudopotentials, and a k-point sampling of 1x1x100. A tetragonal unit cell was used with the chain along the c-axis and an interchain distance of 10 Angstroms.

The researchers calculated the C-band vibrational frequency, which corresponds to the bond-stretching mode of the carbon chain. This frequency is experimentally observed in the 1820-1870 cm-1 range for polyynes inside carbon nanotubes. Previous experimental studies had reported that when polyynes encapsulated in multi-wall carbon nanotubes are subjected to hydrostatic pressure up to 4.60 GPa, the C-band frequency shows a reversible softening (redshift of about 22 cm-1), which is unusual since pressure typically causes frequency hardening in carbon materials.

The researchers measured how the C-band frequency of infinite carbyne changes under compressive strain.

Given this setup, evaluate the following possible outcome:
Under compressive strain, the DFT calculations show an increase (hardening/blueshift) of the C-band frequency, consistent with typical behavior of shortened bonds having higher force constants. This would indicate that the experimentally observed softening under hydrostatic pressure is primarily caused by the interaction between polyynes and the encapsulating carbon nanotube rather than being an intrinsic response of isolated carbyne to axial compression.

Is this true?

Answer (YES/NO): YES